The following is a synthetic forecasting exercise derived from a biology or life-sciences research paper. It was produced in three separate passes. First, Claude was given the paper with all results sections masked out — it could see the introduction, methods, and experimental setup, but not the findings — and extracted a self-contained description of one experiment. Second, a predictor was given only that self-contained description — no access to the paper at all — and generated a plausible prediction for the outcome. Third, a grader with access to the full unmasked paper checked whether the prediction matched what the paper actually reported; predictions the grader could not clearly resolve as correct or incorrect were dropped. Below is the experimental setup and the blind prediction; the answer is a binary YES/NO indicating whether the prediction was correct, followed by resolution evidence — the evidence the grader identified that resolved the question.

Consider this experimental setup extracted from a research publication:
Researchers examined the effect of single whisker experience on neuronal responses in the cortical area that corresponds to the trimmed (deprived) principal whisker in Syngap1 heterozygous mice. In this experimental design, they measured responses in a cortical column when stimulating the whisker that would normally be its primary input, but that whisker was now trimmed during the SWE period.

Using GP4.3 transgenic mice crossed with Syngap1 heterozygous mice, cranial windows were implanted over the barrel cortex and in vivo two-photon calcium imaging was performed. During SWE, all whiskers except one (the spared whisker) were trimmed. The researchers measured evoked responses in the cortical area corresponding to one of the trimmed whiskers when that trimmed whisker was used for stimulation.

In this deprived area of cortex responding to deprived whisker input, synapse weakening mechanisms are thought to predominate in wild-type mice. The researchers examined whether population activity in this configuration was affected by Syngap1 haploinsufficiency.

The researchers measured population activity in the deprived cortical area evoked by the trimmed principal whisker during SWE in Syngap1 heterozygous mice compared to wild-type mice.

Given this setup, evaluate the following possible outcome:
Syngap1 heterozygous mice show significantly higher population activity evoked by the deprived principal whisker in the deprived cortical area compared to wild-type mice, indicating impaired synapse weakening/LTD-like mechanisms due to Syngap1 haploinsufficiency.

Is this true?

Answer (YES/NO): NO